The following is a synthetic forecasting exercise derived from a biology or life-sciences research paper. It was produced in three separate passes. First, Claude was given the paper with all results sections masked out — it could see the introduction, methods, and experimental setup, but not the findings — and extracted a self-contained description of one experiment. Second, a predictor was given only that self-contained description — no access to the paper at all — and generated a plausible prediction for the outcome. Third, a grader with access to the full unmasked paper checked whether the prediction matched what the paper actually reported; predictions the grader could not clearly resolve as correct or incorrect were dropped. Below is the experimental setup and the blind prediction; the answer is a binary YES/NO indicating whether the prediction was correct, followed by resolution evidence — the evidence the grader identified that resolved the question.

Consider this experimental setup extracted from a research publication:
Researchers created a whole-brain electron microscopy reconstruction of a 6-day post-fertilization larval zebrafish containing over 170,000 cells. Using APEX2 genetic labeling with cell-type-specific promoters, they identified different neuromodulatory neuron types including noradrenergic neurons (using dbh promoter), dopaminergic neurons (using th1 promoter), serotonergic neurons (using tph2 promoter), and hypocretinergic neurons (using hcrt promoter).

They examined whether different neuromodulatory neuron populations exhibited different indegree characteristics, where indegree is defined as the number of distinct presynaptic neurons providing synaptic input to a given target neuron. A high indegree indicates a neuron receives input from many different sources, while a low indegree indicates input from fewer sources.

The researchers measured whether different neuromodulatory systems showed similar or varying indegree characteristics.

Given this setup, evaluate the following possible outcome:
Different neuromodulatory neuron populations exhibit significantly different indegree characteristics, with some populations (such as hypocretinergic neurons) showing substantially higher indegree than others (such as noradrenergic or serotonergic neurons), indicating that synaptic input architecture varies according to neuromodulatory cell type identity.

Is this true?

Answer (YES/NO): NO